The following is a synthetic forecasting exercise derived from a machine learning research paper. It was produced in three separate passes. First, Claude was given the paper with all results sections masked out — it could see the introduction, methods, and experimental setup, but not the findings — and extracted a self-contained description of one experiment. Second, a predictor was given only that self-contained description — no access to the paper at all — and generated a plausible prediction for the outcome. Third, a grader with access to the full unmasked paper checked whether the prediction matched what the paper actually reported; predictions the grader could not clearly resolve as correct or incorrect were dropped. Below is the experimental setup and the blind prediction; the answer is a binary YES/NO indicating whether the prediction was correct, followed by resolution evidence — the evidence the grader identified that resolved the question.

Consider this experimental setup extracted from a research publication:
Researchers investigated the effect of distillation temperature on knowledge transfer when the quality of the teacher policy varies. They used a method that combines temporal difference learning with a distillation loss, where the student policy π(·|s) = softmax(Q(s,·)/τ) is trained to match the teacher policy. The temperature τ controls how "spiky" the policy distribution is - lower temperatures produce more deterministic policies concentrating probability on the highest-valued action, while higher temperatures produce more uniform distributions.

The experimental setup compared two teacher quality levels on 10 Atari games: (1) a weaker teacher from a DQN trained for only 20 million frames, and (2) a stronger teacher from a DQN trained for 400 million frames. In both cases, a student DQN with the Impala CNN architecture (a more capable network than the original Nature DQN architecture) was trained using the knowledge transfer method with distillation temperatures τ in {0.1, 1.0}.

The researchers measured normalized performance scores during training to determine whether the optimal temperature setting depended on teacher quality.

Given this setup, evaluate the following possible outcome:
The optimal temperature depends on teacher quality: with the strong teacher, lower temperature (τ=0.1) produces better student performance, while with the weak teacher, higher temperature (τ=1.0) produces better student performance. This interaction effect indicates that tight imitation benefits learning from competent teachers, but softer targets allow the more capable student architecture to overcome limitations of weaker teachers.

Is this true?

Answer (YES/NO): YES